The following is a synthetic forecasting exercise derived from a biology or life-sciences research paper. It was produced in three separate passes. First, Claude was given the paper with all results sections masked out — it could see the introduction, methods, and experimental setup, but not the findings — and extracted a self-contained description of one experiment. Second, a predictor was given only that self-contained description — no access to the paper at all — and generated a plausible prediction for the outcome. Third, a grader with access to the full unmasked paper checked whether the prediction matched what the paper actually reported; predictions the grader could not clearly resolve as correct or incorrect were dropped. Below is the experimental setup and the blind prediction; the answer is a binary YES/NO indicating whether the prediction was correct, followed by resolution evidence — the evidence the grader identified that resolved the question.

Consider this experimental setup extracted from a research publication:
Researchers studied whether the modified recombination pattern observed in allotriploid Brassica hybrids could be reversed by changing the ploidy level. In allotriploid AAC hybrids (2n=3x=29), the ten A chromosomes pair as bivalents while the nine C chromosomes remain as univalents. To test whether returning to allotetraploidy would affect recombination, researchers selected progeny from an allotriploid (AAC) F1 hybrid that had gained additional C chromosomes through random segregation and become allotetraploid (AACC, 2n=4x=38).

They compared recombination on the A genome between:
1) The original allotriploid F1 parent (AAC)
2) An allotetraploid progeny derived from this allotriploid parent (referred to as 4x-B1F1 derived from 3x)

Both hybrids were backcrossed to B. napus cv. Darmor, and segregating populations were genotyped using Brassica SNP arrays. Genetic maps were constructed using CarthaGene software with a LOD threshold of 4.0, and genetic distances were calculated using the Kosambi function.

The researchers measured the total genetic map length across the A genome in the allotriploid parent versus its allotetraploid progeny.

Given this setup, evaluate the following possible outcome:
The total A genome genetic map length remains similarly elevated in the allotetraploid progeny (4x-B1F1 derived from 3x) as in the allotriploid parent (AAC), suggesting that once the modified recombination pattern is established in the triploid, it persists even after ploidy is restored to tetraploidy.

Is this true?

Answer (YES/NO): NO